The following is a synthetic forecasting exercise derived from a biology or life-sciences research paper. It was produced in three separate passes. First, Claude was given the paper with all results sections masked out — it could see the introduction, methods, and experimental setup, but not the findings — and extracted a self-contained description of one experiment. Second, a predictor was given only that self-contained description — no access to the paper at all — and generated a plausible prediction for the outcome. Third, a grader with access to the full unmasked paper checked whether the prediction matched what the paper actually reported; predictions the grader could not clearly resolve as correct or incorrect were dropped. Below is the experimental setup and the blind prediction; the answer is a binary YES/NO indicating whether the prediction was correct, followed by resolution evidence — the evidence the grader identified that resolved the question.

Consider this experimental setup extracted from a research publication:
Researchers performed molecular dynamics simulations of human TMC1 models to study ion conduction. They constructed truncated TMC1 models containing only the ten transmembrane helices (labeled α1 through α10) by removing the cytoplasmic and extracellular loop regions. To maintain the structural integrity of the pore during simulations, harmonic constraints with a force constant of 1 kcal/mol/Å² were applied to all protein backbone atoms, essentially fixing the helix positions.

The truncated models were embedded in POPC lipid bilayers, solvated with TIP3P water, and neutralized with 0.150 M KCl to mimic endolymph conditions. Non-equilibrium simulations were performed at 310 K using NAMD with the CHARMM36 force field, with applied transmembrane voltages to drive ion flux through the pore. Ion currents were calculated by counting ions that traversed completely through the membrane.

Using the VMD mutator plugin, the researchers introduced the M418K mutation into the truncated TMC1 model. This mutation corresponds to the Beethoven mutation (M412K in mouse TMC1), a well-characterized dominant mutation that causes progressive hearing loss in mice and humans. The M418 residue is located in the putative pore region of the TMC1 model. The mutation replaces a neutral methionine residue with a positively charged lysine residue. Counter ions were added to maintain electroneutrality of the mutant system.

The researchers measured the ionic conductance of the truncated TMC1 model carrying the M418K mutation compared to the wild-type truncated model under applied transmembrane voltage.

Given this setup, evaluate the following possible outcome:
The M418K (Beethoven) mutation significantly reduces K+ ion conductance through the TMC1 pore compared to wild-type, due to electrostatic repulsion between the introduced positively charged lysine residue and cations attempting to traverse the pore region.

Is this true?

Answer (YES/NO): NO